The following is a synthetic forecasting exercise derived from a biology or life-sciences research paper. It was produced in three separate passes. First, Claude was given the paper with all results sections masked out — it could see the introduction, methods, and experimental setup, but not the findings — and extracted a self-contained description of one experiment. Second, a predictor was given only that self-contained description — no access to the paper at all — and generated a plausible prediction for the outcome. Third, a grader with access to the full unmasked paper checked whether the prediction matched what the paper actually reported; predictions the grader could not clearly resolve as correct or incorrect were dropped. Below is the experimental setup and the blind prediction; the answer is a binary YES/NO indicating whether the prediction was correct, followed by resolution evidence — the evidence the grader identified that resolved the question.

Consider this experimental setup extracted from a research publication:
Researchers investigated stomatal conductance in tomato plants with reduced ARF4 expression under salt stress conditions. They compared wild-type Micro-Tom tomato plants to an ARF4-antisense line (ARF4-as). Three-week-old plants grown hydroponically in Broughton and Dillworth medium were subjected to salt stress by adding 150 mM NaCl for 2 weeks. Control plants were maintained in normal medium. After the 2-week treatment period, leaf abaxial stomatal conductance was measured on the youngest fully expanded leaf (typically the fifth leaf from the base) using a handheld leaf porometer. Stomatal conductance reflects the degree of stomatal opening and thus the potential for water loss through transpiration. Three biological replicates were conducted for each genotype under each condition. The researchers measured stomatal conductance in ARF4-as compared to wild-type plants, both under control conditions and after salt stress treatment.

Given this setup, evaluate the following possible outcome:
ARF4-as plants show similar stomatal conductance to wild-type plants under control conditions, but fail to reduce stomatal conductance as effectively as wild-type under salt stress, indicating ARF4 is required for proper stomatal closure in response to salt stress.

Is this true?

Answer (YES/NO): NO